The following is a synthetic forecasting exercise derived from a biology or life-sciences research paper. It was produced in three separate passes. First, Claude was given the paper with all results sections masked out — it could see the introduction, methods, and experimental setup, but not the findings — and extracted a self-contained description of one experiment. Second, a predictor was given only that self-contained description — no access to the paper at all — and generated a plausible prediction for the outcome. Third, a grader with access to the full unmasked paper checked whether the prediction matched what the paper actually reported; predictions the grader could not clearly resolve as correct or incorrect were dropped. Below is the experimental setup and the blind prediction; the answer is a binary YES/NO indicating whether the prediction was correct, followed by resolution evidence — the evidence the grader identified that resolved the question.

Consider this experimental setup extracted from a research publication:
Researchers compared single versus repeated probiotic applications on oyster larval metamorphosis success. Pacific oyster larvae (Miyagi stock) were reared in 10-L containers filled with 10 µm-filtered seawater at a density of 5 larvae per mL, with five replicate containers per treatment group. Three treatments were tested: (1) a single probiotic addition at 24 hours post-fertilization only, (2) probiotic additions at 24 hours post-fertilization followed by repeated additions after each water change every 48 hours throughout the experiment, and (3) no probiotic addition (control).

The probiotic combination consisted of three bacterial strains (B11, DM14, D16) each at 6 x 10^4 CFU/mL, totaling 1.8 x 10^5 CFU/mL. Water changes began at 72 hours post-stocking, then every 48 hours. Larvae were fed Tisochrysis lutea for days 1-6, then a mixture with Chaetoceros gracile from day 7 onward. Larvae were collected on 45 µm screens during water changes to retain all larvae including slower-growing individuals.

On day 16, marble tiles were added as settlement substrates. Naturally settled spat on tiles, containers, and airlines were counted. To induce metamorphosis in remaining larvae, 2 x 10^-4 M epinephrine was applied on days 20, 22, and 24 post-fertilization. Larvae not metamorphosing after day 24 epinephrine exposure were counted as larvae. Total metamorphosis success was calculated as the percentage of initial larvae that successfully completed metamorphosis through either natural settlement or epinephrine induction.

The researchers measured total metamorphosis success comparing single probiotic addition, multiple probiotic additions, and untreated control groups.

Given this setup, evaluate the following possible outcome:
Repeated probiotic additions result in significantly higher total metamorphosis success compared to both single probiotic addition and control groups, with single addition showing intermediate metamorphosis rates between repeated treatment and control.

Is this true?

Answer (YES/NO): NO